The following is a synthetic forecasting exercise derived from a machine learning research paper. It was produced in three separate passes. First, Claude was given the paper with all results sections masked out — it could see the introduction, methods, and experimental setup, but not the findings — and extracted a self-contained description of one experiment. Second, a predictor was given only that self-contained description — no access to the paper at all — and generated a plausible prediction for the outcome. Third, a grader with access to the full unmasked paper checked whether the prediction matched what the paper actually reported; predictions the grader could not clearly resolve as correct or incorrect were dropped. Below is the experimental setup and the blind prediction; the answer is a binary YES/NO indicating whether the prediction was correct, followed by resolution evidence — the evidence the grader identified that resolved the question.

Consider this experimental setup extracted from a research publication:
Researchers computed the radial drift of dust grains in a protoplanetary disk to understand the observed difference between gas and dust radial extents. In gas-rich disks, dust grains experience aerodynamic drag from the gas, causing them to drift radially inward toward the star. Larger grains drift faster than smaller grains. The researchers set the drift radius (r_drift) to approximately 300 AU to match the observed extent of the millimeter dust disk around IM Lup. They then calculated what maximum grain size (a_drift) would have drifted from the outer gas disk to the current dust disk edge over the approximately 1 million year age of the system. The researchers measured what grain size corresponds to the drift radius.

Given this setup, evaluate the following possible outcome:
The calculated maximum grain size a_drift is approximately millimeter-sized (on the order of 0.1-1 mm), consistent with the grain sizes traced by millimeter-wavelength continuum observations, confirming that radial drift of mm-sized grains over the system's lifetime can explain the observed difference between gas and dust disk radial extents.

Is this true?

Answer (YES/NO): YES